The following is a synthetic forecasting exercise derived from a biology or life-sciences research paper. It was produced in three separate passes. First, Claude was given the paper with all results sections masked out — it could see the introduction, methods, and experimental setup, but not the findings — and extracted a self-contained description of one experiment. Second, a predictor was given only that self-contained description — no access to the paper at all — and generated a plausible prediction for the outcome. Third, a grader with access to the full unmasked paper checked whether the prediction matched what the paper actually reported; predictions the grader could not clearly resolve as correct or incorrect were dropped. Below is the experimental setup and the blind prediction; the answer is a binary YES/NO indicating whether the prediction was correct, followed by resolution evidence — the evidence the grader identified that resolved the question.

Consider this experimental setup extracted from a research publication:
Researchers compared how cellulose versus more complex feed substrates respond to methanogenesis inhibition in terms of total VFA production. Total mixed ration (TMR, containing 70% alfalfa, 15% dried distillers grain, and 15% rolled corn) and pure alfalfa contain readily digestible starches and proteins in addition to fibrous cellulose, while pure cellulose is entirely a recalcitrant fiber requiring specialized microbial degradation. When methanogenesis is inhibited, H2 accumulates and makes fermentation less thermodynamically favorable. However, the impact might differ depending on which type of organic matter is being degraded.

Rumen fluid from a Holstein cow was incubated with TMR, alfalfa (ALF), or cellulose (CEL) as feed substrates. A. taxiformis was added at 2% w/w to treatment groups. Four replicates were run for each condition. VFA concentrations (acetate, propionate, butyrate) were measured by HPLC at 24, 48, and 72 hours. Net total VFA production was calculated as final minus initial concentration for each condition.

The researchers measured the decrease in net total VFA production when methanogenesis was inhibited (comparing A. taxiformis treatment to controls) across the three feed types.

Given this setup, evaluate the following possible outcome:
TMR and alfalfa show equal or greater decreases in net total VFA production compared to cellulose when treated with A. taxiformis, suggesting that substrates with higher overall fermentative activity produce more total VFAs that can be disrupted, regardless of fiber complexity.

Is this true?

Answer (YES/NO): YES